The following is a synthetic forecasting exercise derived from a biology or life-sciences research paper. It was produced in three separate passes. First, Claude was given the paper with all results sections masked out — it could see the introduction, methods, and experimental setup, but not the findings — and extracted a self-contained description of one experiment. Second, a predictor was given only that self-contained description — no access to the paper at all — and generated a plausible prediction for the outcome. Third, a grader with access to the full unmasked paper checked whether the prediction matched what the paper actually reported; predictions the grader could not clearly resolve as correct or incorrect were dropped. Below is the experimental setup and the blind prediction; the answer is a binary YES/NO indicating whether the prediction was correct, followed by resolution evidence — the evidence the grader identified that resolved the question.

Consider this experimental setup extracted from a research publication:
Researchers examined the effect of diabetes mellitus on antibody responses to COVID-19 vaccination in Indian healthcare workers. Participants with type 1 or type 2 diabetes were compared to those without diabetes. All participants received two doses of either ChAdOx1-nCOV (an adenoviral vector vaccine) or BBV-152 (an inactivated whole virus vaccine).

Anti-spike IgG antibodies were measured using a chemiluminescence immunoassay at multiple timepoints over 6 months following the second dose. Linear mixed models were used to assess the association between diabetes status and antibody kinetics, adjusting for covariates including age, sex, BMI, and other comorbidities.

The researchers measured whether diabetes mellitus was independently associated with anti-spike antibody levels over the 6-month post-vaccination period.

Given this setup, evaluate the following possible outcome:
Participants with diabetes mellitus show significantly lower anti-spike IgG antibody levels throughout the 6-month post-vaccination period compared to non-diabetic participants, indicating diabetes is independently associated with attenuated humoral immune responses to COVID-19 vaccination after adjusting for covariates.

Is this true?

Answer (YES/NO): NO